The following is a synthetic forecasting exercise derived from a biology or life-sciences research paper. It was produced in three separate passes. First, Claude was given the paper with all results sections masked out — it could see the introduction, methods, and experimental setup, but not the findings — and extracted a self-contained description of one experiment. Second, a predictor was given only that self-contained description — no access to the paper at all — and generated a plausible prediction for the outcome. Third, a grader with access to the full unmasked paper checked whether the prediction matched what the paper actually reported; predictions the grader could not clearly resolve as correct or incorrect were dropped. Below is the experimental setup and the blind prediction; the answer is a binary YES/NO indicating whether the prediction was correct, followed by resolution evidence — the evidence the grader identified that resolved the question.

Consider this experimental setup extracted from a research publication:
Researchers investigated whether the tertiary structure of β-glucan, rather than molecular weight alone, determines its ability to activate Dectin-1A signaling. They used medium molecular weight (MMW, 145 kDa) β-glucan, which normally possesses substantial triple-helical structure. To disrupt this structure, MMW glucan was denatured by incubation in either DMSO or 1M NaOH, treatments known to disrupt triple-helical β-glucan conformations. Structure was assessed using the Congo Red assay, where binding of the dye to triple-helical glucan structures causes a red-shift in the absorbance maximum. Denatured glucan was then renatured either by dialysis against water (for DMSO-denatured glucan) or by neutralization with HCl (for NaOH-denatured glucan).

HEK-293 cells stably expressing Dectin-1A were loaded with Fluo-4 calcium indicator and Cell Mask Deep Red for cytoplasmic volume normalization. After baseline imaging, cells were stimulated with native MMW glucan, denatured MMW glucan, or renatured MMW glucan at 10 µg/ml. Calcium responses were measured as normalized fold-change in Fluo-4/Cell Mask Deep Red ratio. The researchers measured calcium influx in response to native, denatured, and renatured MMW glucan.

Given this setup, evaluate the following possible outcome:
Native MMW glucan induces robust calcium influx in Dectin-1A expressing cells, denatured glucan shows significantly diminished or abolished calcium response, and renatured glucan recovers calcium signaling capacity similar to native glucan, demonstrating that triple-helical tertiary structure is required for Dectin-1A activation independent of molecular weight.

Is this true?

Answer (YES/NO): NO